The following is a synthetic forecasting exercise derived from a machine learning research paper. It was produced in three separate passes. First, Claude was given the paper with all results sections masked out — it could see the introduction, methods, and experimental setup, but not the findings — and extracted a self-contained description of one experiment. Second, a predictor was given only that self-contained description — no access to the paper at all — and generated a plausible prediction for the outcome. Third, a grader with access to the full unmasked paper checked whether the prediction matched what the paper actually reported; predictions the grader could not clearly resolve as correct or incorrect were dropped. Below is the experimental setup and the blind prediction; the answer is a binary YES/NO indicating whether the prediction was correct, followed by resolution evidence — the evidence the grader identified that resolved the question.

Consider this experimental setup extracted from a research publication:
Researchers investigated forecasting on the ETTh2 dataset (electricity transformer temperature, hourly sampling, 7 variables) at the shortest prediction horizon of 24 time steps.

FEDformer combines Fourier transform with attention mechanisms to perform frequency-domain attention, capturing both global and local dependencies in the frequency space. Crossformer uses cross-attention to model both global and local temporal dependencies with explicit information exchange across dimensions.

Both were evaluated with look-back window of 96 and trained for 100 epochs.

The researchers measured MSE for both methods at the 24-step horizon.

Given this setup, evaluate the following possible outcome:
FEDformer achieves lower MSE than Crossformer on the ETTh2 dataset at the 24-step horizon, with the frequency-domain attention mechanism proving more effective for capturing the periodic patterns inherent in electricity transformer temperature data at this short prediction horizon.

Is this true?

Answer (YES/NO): YES